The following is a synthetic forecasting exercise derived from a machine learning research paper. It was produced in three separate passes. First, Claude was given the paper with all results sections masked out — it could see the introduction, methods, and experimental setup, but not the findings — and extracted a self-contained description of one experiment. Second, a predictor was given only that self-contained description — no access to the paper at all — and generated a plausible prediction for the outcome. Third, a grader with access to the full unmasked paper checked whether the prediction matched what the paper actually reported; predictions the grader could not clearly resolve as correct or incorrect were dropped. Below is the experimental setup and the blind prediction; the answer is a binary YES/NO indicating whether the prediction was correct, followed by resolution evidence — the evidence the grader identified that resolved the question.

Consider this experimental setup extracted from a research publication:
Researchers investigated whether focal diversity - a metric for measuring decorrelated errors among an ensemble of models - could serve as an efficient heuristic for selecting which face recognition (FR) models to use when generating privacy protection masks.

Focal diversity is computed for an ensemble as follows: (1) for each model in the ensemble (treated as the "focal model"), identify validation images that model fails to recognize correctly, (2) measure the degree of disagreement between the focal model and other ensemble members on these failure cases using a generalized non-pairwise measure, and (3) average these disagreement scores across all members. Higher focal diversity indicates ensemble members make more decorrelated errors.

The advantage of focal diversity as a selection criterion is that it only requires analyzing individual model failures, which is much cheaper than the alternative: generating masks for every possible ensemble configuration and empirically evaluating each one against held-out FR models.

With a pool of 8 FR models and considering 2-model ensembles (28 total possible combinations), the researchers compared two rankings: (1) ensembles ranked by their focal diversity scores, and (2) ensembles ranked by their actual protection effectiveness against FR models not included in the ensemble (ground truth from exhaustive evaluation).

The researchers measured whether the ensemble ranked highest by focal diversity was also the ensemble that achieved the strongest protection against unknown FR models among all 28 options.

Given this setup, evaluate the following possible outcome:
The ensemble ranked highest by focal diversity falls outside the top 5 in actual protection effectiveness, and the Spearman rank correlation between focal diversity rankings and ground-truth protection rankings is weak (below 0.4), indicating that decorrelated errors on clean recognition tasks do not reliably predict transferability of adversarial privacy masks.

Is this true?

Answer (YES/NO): NO